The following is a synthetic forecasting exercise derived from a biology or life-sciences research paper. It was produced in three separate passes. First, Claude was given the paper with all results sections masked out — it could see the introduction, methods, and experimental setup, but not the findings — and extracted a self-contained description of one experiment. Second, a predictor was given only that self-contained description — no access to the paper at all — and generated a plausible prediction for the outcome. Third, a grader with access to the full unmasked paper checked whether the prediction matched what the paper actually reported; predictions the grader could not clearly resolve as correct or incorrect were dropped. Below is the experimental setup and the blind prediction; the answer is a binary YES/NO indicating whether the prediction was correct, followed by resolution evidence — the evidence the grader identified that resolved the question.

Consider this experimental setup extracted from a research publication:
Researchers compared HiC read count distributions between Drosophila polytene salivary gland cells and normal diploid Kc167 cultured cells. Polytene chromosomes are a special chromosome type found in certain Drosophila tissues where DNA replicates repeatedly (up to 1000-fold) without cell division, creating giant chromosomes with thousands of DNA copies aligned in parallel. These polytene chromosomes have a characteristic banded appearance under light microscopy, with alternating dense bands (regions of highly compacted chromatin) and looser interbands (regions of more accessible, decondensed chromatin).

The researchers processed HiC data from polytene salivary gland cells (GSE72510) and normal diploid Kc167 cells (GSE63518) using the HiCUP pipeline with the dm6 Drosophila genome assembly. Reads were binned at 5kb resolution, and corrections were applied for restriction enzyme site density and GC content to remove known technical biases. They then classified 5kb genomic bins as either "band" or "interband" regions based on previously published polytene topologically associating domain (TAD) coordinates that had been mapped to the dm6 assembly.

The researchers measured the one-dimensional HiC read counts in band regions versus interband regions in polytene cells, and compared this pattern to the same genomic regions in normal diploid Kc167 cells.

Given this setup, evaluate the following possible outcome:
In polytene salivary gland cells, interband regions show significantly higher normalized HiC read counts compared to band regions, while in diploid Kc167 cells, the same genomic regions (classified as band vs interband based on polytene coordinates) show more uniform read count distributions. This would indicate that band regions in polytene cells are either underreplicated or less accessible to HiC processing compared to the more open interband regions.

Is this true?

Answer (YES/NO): NO